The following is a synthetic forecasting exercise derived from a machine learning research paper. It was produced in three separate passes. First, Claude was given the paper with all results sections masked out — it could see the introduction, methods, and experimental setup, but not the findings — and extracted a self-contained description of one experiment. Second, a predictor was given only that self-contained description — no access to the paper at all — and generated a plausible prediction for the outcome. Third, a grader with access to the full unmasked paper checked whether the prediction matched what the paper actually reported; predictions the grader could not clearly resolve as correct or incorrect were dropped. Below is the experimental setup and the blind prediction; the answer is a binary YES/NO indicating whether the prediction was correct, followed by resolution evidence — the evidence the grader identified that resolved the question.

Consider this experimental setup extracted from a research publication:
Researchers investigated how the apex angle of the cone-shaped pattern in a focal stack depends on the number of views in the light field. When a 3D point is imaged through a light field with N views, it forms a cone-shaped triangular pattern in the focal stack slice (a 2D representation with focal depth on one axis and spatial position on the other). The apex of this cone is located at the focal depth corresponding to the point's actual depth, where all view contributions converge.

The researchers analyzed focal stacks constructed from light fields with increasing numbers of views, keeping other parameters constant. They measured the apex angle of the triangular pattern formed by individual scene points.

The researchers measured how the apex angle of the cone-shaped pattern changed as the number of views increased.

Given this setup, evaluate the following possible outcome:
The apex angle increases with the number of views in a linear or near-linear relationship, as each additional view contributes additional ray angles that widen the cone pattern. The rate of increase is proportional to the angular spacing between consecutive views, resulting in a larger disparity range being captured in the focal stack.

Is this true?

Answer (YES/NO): NO